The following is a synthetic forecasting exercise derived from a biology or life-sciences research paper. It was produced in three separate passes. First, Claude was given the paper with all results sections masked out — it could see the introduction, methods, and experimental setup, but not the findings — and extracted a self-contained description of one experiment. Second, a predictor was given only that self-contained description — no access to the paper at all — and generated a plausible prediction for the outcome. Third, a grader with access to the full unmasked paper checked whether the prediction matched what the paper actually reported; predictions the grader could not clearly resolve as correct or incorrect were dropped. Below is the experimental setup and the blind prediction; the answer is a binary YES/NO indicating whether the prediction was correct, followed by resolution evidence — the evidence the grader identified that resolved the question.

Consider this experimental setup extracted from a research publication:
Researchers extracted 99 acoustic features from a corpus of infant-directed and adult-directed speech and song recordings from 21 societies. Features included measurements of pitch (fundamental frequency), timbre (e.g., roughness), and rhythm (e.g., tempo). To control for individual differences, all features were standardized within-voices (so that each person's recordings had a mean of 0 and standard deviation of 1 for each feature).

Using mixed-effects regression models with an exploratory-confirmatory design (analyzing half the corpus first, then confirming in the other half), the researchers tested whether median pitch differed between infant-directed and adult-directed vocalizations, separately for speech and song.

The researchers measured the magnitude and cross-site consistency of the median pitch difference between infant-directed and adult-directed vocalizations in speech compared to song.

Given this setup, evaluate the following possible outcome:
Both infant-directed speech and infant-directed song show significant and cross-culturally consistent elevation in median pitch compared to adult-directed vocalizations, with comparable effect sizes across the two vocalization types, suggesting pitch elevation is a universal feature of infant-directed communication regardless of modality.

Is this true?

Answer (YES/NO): NO